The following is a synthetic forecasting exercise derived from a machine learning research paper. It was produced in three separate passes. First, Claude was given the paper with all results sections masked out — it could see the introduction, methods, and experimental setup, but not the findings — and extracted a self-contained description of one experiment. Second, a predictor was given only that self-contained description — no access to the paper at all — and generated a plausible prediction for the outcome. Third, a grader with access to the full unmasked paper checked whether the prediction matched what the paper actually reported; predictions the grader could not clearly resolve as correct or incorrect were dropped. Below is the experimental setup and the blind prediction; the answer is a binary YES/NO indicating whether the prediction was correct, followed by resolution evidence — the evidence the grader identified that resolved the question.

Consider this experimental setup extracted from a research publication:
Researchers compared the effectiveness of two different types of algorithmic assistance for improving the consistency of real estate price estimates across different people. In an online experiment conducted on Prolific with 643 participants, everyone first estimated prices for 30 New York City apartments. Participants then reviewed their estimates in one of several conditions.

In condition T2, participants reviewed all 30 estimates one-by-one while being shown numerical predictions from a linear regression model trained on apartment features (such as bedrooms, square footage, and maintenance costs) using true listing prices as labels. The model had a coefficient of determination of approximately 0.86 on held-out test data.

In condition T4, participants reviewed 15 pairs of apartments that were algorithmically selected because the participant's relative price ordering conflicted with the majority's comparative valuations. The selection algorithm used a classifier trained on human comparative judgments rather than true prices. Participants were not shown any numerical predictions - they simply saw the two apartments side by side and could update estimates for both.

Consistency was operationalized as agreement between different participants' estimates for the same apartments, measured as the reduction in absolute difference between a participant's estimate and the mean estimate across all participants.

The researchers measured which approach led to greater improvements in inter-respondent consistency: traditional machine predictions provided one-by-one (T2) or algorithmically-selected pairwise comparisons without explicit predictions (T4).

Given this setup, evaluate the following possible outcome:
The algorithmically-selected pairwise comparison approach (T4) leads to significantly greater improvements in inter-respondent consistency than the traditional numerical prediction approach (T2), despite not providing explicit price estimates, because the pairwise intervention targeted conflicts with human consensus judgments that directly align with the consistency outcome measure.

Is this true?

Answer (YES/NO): NO